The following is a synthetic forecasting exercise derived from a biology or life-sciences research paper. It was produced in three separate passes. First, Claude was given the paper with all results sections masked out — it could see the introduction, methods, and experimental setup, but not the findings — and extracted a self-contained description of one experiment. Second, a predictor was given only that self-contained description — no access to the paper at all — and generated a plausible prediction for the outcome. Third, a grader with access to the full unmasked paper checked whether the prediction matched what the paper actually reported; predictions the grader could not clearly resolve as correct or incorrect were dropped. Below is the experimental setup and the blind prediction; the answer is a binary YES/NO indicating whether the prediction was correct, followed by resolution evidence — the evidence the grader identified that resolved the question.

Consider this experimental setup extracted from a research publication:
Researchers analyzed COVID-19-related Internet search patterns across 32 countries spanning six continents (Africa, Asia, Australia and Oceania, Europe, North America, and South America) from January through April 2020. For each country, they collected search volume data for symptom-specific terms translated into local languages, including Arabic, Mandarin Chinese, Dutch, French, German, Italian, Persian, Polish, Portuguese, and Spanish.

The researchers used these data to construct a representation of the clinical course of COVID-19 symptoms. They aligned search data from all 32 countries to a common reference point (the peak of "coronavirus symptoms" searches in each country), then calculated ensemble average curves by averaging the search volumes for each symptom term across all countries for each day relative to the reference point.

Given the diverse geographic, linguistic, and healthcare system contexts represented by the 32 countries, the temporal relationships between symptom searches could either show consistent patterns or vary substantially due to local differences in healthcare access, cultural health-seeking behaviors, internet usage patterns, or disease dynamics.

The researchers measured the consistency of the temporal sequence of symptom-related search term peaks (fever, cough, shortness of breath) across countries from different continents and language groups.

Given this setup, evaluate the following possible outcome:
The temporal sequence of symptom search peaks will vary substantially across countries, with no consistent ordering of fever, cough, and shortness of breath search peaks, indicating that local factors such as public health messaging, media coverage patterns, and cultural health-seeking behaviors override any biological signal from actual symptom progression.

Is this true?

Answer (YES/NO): NO